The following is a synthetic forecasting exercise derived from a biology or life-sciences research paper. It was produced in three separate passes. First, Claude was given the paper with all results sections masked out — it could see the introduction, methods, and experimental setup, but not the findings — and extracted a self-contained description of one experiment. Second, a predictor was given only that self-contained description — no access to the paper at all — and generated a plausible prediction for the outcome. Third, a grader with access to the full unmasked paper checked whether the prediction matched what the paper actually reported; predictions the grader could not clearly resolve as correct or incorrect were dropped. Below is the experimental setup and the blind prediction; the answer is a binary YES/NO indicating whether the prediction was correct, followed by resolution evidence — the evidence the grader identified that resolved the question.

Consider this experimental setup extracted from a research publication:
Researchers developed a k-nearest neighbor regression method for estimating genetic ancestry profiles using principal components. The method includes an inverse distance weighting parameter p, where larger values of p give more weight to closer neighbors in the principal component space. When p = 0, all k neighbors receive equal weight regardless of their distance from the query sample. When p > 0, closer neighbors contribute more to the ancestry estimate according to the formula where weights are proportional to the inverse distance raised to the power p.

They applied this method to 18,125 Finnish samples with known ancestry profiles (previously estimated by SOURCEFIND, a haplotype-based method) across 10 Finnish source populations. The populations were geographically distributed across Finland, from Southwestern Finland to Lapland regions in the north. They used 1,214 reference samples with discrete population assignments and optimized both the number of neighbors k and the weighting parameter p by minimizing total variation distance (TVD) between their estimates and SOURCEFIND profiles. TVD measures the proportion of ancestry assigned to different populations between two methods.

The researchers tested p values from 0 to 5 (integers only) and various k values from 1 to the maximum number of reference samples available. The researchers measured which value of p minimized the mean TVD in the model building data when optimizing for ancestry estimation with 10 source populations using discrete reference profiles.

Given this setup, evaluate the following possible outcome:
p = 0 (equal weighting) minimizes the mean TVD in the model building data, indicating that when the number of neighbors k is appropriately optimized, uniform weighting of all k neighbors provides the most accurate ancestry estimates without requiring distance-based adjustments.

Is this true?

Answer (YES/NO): NO